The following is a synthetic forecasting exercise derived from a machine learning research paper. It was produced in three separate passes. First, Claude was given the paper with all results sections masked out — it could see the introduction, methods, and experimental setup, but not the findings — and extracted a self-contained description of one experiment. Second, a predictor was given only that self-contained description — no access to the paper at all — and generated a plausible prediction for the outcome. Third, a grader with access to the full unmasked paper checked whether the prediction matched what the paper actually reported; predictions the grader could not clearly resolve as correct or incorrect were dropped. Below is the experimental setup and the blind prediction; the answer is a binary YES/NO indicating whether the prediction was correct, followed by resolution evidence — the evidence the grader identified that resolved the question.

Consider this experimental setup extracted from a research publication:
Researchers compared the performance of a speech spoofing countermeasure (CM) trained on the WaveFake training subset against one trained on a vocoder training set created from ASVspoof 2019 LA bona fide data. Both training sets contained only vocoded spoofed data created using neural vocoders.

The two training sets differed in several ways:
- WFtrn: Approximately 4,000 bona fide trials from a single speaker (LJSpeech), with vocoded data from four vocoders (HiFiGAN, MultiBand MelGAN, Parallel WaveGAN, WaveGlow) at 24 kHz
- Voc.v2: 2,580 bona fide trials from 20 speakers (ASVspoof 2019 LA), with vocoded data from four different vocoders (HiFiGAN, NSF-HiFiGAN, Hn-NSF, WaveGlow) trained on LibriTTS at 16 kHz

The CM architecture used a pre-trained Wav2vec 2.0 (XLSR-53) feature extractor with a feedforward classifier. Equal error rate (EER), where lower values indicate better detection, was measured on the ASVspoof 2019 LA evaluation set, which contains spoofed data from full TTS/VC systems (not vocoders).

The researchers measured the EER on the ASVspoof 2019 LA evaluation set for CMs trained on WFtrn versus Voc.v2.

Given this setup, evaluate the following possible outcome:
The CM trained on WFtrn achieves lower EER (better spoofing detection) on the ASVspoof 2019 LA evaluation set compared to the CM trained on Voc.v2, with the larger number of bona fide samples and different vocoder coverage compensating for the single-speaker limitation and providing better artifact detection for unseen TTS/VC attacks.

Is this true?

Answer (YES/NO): NO